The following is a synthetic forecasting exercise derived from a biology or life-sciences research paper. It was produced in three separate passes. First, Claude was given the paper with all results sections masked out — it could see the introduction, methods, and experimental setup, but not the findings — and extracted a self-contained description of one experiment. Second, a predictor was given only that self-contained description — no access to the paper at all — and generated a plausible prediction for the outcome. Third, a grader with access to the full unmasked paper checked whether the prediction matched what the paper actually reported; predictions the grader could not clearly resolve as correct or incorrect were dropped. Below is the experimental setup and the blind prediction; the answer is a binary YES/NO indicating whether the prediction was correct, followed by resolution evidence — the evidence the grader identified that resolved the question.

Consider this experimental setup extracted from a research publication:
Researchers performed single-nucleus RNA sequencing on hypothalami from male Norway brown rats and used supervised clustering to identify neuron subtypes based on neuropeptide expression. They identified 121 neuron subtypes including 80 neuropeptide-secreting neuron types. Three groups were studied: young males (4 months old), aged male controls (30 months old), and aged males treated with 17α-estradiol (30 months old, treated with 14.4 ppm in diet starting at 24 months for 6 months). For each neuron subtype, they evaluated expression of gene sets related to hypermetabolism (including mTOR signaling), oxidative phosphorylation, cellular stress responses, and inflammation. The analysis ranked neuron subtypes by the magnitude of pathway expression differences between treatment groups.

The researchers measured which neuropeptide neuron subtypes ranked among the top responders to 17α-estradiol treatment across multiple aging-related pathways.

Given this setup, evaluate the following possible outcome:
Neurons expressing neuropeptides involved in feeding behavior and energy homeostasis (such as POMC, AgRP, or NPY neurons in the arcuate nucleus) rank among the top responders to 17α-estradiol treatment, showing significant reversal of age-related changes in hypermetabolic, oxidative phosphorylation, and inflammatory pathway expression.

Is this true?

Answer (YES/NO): NO